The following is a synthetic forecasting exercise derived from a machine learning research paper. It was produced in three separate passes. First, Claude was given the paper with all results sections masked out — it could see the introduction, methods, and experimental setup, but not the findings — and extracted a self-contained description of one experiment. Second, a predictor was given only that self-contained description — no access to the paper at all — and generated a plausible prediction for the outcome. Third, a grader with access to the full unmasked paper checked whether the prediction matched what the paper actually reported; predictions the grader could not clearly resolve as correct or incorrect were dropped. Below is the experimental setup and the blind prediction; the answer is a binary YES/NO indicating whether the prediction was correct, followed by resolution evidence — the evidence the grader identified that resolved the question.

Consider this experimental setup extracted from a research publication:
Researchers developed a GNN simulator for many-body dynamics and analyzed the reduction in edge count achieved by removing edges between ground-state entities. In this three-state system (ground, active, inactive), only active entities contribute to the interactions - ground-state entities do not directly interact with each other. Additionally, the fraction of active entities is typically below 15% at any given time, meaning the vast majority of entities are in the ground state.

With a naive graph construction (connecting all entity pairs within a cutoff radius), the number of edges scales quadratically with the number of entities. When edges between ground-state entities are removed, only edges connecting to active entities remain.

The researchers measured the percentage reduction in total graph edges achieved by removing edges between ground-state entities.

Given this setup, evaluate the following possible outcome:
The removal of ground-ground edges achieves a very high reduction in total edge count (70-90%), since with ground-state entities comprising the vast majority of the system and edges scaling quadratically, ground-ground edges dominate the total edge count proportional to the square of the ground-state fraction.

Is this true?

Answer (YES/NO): YES